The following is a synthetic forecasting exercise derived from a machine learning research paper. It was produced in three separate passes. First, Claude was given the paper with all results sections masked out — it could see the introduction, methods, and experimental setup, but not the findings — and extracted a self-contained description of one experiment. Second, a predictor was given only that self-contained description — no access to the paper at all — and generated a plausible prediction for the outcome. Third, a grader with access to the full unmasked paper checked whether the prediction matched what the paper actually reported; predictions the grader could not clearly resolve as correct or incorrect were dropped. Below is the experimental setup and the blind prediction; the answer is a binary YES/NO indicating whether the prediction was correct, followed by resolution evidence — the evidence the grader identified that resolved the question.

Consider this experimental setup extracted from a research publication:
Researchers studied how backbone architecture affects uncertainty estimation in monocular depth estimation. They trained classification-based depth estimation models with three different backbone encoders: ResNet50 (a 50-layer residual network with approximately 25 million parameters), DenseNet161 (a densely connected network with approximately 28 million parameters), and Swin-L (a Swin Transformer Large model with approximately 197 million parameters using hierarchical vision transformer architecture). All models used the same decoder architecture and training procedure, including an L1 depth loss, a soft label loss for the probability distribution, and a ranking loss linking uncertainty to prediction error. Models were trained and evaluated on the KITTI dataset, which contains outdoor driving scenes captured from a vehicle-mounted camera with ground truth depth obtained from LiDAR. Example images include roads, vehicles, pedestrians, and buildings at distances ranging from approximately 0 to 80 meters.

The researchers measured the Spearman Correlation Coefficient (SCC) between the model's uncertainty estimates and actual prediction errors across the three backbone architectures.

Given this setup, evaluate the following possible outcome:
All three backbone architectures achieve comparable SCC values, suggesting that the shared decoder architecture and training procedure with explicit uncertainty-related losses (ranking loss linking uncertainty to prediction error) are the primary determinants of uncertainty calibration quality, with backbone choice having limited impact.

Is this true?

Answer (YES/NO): NO